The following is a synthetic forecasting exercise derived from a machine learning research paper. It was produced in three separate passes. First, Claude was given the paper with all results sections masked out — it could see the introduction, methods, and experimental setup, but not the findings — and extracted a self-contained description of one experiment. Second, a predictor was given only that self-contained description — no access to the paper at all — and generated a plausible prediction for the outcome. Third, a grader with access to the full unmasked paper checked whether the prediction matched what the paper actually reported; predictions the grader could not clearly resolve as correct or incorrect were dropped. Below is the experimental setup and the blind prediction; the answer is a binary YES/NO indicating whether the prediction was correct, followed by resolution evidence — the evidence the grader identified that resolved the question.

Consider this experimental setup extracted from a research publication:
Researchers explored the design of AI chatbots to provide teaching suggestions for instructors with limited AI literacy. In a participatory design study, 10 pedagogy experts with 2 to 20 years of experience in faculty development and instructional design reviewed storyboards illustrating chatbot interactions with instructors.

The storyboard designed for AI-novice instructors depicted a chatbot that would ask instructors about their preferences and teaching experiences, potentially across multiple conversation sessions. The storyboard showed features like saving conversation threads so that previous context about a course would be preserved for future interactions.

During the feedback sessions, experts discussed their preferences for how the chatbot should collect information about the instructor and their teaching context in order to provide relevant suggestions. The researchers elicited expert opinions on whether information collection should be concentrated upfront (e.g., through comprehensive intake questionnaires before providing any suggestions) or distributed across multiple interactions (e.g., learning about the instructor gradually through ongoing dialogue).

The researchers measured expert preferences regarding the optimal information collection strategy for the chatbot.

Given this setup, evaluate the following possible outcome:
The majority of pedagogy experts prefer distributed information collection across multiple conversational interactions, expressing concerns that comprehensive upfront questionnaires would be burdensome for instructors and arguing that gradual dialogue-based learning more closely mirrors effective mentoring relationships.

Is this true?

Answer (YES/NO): NO